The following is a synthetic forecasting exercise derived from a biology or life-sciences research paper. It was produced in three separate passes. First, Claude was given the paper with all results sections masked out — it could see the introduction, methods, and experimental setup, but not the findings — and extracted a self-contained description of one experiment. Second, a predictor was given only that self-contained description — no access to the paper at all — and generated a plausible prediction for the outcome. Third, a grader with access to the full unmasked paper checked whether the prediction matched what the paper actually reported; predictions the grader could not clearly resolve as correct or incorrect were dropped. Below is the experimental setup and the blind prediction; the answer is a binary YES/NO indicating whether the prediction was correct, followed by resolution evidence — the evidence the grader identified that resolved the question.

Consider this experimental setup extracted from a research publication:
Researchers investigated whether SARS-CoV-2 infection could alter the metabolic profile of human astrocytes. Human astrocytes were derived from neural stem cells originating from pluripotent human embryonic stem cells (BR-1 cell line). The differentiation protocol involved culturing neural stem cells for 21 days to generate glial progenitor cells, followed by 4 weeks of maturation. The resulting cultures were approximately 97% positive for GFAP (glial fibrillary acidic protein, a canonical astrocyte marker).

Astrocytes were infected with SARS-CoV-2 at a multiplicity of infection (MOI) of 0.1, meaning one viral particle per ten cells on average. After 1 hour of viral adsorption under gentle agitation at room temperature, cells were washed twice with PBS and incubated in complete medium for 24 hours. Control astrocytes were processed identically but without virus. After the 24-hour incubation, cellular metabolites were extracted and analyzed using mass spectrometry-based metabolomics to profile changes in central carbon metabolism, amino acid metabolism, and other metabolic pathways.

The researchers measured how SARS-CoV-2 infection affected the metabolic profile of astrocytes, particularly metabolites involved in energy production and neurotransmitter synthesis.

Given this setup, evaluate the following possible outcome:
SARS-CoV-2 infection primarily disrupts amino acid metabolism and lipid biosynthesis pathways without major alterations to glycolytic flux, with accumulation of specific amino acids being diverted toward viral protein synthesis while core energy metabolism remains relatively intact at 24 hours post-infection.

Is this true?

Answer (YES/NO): NO